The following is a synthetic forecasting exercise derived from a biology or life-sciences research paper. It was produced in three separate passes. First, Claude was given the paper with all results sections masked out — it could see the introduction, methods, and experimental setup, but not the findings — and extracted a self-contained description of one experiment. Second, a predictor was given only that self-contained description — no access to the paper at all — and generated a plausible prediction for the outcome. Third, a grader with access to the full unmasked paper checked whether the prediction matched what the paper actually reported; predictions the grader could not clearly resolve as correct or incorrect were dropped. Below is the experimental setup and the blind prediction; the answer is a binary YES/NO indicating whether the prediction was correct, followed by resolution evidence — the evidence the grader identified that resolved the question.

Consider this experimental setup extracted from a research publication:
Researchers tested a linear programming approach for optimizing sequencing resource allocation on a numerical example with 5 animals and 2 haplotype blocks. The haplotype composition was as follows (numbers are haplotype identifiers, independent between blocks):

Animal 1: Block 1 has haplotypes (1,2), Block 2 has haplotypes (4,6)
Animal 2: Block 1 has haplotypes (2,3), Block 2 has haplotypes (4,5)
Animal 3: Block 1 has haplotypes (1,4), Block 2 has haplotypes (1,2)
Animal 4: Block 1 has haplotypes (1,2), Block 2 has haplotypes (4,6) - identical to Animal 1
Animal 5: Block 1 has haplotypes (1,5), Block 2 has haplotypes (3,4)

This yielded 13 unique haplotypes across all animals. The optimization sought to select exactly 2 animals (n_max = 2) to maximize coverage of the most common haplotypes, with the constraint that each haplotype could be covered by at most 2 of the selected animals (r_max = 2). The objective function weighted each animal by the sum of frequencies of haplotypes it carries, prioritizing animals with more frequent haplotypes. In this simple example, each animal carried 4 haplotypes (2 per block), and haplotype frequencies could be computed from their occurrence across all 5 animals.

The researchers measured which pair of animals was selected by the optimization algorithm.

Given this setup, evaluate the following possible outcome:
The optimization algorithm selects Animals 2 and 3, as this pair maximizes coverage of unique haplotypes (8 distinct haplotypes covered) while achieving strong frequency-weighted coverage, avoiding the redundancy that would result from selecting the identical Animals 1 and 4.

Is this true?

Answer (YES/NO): NO